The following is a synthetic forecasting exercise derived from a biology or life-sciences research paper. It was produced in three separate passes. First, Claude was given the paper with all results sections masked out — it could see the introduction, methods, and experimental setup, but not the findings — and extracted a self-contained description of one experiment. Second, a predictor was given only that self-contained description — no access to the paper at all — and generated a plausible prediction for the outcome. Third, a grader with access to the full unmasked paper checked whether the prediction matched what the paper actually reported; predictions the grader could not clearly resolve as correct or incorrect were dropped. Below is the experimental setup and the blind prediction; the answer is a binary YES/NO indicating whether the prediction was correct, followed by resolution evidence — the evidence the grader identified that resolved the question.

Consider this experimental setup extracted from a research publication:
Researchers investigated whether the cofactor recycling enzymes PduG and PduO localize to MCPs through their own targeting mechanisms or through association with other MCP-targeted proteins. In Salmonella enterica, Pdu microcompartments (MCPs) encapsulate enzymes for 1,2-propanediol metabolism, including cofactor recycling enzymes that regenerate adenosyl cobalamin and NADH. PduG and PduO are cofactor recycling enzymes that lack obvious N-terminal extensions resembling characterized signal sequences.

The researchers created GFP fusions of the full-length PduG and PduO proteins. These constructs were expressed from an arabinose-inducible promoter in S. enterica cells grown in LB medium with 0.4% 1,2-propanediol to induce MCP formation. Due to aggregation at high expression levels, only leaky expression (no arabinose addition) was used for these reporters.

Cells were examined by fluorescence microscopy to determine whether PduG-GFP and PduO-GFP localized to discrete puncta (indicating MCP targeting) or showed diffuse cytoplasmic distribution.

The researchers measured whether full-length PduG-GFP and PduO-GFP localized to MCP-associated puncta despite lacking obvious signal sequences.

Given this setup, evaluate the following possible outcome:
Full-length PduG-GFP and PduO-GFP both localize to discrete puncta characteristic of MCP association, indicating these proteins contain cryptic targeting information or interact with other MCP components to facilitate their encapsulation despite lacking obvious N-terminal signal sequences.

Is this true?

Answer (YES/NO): YES